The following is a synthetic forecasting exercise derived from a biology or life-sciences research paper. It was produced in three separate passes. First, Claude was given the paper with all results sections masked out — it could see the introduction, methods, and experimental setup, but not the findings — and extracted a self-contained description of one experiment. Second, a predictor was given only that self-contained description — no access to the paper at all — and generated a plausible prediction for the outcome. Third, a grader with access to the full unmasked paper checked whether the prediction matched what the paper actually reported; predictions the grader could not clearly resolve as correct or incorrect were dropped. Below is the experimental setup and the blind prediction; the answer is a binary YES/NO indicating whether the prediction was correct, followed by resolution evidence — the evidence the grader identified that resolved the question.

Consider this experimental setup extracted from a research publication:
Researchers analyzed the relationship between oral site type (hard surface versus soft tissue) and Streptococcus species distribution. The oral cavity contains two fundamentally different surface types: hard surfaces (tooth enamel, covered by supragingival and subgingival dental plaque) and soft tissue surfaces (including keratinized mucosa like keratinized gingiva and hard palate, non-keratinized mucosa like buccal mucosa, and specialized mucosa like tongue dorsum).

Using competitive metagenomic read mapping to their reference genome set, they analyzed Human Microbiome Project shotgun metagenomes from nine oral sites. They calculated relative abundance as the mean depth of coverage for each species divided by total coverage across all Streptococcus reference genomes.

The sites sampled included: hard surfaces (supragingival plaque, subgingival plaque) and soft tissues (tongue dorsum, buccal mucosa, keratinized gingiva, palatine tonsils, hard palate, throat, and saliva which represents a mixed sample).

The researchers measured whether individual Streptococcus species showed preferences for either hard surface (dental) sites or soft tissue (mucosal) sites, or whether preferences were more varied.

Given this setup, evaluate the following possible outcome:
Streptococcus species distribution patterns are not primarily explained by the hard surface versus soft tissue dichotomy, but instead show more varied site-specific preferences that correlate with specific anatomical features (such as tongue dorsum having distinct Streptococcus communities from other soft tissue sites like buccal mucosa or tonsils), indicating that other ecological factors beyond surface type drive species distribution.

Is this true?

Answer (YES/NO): YES